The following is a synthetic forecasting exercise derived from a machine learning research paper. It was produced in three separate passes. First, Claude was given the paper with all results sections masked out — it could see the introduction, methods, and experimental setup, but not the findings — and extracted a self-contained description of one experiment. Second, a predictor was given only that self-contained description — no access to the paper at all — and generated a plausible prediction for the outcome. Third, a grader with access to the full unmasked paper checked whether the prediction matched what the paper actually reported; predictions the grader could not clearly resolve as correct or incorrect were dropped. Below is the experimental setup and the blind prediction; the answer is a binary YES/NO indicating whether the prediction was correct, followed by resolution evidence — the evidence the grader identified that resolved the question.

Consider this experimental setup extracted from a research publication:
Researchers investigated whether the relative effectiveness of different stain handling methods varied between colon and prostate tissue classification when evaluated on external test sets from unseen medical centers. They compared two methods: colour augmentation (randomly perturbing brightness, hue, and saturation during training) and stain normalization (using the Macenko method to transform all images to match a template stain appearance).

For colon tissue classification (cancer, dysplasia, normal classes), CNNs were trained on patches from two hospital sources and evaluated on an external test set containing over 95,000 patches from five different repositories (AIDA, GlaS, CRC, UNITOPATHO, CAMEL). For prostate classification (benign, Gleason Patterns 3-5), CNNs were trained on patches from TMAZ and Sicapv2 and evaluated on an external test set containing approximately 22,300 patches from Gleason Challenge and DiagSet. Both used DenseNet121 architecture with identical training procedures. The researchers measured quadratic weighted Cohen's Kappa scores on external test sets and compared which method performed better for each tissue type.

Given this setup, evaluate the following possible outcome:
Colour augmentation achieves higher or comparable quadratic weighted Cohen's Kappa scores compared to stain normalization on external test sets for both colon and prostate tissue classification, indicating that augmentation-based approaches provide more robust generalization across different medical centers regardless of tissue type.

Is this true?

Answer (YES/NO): YES